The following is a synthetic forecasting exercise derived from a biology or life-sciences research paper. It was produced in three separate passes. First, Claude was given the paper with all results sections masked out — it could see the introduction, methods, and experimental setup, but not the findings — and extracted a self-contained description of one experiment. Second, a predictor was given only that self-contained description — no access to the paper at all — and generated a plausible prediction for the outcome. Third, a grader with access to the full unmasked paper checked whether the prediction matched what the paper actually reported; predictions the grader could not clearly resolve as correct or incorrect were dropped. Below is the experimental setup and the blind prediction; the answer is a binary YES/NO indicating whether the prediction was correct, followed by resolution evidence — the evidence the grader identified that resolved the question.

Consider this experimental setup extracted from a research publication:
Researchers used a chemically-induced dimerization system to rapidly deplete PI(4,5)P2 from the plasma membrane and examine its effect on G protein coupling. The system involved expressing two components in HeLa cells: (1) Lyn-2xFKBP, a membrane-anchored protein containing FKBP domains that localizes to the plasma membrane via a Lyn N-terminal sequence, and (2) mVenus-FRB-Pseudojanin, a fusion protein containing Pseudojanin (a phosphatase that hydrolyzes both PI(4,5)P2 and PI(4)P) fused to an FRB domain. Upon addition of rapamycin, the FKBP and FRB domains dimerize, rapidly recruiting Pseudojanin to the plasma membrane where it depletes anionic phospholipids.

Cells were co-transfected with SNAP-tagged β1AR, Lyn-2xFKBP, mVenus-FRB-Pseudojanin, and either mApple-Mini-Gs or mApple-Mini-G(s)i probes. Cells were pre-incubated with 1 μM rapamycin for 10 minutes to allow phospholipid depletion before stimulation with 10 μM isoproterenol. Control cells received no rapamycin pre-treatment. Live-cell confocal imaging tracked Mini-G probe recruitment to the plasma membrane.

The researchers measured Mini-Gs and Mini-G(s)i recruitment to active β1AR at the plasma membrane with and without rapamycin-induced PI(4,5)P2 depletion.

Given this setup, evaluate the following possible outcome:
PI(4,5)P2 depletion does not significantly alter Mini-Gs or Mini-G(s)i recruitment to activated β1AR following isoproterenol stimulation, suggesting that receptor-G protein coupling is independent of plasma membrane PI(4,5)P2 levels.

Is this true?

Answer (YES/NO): NO